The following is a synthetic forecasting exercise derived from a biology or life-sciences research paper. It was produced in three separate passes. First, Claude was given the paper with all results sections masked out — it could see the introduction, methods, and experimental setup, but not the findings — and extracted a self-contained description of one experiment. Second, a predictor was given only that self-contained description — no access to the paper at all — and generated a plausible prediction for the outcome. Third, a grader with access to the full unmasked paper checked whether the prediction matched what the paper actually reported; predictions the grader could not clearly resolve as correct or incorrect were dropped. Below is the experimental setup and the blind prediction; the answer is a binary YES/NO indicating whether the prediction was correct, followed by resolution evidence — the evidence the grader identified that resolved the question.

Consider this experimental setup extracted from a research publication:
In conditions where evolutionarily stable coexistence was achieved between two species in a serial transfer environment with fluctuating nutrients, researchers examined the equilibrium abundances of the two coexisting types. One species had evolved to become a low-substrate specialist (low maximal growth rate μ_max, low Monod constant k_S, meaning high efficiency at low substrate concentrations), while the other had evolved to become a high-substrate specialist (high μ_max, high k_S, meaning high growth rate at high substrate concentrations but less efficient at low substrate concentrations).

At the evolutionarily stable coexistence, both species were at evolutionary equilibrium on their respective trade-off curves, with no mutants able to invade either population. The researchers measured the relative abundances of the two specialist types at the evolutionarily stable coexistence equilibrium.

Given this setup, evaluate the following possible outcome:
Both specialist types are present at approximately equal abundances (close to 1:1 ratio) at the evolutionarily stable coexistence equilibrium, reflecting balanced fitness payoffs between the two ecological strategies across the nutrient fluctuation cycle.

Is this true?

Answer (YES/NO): NO